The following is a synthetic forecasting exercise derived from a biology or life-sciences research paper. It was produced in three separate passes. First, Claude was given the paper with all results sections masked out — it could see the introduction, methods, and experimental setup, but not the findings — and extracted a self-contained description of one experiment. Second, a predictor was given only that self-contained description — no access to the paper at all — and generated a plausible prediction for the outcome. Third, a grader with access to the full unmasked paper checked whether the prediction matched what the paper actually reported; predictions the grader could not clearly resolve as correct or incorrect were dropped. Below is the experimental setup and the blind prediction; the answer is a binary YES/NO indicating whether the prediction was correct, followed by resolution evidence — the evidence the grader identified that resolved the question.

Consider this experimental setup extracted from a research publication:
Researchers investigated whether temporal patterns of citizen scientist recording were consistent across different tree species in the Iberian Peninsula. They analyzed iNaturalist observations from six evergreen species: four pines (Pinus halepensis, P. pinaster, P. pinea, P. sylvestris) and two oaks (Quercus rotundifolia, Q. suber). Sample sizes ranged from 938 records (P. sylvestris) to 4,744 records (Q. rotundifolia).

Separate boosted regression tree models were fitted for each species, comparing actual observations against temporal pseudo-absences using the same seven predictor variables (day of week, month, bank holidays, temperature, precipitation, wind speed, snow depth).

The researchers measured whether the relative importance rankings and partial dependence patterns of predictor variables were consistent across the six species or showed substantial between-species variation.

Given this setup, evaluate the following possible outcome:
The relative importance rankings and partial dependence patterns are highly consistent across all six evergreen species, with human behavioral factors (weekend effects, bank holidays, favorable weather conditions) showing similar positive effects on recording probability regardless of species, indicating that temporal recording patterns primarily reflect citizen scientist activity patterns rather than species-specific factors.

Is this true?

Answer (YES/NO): NO